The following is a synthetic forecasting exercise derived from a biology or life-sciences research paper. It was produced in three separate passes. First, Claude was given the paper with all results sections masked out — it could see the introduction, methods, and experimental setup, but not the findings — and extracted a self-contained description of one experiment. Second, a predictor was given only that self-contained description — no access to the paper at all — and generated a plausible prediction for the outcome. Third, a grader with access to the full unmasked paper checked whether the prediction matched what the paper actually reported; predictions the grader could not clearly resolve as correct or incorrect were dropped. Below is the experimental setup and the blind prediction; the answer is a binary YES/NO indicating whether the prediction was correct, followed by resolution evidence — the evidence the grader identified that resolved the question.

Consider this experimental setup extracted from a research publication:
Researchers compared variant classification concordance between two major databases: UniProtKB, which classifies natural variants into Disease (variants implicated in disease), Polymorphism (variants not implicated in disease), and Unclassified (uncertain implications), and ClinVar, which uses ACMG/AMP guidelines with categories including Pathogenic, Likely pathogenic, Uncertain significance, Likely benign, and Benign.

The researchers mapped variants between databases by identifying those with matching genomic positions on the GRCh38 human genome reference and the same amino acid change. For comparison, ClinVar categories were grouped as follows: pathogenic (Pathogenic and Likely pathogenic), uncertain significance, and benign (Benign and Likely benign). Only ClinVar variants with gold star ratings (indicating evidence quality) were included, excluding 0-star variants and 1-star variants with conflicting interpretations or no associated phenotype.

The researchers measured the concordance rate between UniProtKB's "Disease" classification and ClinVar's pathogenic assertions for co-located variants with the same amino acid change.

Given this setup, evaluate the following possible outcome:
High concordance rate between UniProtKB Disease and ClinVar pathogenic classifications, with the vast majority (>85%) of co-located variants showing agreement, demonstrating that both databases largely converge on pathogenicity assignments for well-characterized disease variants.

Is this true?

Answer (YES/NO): YES